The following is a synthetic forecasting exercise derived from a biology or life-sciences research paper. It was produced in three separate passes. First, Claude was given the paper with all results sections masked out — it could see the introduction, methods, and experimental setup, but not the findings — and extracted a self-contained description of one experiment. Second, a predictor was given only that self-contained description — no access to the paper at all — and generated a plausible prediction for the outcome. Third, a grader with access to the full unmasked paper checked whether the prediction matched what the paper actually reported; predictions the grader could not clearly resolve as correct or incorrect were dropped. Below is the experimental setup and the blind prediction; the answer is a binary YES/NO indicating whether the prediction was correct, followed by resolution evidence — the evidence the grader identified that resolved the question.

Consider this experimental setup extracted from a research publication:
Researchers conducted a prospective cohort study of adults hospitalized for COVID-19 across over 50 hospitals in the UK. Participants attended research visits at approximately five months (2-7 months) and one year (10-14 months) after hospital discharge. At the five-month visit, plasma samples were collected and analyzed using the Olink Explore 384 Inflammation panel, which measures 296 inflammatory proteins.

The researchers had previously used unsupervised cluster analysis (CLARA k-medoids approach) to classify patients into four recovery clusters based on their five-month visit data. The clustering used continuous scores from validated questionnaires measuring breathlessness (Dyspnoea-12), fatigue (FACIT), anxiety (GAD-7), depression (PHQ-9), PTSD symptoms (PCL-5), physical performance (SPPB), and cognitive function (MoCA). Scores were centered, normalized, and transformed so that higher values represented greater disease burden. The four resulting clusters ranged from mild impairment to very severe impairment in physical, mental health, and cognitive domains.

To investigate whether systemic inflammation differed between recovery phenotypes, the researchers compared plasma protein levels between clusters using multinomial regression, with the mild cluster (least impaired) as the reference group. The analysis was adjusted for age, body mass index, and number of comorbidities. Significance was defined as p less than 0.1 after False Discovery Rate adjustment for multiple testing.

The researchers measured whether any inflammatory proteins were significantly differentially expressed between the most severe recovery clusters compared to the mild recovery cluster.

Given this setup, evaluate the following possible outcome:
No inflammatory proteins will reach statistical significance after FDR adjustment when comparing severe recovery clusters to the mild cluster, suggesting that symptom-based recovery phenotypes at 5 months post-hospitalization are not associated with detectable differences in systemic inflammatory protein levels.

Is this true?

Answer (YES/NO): NO